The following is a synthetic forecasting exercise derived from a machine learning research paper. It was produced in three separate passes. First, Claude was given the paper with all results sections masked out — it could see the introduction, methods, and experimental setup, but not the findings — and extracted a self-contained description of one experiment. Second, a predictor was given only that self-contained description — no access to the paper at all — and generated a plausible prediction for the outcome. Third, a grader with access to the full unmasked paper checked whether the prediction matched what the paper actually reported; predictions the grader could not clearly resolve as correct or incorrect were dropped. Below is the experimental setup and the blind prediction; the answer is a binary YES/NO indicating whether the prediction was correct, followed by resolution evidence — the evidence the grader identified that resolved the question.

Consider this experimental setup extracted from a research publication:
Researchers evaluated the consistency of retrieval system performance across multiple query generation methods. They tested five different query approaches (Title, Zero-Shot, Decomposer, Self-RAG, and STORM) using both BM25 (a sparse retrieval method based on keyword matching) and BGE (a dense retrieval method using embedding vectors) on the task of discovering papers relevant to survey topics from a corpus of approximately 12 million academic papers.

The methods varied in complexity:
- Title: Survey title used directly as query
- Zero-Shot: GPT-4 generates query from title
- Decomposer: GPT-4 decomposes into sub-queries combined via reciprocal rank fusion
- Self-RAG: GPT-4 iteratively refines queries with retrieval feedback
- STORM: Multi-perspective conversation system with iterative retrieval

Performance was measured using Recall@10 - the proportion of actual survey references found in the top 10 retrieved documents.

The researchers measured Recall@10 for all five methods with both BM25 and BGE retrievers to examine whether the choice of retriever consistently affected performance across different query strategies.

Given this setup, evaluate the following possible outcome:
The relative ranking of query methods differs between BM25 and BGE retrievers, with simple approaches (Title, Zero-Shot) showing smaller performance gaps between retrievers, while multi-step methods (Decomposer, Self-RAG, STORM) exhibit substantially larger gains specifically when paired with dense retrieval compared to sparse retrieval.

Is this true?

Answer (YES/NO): NO